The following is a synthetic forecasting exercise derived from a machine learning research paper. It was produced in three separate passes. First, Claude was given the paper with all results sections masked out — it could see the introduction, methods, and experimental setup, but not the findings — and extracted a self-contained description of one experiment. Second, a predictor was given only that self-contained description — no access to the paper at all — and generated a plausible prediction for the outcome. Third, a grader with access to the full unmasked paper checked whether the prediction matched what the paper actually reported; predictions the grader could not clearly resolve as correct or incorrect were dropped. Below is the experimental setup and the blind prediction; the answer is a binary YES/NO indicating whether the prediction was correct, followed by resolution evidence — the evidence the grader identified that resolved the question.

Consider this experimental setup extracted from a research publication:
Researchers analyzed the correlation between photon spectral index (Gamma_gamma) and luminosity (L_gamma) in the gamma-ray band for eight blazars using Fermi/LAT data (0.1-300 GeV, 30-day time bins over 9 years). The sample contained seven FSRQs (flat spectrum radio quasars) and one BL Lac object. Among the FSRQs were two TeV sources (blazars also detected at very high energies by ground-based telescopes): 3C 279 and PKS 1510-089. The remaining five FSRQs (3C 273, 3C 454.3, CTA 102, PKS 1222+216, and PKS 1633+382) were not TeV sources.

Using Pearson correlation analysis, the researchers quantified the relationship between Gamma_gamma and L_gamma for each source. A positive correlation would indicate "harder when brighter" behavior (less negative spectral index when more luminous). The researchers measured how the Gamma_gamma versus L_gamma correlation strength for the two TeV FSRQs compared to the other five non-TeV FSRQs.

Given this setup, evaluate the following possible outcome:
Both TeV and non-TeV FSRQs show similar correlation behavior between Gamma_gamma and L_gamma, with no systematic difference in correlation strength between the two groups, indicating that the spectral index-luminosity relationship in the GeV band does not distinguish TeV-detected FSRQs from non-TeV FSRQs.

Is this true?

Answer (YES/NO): NO